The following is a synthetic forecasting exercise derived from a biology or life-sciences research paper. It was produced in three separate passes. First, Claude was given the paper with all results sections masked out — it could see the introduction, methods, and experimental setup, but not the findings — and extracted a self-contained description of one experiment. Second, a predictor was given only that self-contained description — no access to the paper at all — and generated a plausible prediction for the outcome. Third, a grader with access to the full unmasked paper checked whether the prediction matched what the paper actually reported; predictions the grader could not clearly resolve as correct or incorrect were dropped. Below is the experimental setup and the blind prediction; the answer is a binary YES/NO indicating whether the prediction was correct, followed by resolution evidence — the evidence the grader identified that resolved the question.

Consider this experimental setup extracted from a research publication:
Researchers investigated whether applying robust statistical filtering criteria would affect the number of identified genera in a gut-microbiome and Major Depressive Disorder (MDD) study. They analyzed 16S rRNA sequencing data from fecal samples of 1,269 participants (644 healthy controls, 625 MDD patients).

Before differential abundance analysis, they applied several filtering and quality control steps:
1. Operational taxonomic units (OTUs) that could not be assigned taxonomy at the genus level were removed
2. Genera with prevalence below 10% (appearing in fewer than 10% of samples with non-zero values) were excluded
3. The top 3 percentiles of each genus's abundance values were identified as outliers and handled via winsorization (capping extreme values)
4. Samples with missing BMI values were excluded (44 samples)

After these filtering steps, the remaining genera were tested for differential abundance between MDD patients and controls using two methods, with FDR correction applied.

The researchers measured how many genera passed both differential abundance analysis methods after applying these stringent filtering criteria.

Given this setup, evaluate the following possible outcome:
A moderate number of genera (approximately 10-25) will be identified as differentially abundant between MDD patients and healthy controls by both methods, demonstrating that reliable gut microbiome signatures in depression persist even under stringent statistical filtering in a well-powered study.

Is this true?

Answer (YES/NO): NO